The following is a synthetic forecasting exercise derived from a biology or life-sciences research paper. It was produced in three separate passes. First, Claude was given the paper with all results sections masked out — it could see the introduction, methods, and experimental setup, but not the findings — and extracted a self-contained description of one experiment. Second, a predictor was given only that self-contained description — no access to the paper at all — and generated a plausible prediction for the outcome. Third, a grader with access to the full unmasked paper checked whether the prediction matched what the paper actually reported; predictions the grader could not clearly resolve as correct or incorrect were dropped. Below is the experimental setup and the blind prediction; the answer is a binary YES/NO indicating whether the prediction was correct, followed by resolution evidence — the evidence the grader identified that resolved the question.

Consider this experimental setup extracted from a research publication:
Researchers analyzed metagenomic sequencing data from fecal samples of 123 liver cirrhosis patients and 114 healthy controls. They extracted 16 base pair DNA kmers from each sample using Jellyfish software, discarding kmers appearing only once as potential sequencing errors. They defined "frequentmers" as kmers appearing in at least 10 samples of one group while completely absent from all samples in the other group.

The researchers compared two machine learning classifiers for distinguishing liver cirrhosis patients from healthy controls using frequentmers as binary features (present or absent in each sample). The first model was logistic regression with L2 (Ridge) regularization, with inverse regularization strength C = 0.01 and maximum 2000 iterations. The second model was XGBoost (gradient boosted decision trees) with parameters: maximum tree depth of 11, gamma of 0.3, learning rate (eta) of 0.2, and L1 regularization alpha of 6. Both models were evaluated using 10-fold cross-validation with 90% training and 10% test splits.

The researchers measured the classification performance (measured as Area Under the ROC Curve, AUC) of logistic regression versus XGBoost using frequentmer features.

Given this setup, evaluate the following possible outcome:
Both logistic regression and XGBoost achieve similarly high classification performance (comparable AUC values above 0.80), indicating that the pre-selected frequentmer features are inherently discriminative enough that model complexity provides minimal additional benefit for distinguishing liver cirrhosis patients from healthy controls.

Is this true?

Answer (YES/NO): YES